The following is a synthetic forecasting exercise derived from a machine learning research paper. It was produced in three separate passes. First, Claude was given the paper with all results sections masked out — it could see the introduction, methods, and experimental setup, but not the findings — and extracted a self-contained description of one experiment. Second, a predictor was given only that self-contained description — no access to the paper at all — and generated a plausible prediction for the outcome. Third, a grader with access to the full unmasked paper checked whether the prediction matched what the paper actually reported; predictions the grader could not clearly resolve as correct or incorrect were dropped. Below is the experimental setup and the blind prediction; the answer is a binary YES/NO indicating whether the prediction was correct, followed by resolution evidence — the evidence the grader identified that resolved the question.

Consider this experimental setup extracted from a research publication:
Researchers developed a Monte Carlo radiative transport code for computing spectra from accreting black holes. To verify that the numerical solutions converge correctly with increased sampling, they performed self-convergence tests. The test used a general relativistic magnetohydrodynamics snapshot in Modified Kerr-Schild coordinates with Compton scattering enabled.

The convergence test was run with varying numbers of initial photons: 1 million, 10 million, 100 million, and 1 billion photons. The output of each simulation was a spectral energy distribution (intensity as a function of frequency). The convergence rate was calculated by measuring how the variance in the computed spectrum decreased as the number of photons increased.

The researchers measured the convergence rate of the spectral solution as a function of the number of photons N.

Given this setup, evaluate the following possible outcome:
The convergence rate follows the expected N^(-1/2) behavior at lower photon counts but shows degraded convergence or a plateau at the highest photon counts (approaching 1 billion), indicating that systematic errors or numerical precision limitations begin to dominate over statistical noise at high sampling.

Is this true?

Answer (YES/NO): NO